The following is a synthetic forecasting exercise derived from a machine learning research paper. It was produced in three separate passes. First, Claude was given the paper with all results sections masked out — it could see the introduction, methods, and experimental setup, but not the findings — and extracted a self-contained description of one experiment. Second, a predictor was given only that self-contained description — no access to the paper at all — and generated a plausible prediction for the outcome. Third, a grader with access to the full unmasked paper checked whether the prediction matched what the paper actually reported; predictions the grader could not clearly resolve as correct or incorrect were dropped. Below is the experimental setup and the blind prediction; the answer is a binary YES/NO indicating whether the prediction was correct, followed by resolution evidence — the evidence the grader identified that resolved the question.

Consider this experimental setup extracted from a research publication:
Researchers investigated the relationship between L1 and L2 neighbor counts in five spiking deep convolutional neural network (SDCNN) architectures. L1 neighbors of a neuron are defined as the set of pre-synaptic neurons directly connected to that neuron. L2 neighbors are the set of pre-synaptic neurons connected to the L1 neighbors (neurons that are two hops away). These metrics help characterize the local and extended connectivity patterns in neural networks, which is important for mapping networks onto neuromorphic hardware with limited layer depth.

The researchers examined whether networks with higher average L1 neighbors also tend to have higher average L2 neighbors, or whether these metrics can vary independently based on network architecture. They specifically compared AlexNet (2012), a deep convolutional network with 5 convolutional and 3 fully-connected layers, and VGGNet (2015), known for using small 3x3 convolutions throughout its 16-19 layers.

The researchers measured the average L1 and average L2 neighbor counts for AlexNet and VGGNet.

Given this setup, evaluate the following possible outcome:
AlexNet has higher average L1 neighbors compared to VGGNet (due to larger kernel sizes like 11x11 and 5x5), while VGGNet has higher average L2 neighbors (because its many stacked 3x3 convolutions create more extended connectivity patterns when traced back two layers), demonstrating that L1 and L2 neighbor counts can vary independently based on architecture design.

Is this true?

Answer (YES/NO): NO